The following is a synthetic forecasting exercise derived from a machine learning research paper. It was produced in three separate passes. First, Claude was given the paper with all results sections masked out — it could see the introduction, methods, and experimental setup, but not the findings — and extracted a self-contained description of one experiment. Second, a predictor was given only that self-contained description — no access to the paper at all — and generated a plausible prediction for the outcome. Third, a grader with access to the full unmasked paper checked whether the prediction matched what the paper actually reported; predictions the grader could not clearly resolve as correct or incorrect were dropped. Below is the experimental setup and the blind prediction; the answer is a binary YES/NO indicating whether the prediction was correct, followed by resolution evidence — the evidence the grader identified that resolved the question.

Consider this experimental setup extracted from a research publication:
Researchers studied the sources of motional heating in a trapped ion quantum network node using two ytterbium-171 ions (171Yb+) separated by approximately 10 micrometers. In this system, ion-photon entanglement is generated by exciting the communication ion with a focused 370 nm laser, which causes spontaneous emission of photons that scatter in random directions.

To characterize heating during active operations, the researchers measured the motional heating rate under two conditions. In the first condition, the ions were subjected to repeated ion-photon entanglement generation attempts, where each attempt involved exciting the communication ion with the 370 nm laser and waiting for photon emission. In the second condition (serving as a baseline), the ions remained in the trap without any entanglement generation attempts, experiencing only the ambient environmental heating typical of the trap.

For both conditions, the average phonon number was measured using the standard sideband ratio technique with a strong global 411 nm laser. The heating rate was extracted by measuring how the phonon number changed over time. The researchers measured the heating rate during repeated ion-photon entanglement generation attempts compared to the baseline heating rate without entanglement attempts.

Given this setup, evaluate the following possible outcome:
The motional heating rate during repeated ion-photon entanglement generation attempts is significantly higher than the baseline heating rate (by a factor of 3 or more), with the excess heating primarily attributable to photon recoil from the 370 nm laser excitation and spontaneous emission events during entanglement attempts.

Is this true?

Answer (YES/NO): YES